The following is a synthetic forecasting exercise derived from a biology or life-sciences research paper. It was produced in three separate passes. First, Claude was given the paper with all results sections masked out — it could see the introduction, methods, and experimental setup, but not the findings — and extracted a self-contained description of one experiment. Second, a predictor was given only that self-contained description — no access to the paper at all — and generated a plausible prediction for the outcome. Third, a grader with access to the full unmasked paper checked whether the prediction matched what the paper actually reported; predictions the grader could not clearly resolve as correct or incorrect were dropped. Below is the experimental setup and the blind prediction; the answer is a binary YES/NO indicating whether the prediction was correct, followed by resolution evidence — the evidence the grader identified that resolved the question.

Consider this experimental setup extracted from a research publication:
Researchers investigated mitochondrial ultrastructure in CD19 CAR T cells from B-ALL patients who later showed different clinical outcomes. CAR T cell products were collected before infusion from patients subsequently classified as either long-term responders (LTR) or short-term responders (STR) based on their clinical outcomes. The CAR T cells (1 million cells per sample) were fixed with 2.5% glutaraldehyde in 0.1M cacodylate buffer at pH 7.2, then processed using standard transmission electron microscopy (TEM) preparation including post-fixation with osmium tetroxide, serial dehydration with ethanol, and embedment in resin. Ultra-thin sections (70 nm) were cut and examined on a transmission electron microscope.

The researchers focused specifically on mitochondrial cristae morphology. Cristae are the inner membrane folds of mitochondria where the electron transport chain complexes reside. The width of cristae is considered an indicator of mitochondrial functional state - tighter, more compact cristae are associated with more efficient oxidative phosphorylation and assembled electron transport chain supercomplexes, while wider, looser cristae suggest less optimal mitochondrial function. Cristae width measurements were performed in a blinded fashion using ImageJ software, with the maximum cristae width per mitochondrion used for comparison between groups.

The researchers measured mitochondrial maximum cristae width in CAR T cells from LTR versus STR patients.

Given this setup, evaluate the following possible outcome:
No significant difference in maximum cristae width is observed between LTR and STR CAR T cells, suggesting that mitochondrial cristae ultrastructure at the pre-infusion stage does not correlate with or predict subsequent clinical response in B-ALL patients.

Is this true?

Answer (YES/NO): NO